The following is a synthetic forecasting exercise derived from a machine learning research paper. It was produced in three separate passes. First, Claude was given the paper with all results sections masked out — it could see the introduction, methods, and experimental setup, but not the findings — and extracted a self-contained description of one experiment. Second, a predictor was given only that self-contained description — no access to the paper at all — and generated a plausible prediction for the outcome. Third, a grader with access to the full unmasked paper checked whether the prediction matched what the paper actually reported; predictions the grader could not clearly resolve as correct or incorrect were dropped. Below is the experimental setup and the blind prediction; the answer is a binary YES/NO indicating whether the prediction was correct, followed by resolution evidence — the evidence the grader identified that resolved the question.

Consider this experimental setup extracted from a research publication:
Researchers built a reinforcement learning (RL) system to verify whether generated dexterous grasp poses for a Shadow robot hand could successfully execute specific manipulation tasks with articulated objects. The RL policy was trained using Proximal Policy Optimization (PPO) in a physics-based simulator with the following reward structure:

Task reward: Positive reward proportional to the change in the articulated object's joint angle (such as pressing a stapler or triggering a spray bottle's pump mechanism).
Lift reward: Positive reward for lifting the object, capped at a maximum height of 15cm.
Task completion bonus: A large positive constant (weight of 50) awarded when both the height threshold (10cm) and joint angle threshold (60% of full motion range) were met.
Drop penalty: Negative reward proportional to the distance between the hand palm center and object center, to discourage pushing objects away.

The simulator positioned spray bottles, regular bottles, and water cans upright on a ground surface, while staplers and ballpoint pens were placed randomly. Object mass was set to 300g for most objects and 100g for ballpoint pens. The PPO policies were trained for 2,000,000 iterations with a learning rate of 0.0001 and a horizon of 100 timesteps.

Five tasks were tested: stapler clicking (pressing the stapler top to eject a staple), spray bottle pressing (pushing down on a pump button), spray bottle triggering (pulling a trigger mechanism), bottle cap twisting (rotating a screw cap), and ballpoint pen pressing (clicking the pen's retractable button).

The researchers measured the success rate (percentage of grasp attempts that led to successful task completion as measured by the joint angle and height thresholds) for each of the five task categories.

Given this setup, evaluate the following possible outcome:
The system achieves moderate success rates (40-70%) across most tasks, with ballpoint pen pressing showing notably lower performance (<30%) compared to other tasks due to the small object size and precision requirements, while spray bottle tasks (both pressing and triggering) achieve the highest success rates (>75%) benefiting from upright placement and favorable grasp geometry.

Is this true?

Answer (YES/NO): NO